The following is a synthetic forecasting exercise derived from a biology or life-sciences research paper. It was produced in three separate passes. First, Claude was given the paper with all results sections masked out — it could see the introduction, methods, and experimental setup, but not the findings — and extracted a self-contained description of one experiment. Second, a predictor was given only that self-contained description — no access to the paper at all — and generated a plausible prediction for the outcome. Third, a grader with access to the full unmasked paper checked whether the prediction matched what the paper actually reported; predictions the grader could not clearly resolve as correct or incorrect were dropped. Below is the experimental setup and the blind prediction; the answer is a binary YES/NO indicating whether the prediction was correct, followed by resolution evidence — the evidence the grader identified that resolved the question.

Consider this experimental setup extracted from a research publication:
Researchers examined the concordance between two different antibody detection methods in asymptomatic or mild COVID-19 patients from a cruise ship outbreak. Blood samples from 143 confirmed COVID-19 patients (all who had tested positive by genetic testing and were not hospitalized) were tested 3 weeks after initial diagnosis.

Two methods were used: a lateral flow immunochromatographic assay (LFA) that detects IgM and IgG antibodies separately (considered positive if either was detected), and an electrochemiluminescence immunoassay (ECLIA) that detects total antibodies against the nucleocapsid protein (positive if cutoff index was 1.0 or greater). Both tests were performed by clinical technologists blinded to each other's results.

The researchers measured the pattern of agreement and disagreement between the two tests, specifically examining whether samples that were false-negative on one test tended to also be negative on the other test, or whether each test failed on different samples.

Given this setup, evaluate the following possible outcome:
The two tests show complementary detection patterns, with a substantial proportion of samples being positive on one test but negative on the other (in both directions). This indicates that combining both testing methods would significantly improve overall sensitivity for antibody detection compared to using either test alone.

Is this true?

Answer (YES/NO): NO